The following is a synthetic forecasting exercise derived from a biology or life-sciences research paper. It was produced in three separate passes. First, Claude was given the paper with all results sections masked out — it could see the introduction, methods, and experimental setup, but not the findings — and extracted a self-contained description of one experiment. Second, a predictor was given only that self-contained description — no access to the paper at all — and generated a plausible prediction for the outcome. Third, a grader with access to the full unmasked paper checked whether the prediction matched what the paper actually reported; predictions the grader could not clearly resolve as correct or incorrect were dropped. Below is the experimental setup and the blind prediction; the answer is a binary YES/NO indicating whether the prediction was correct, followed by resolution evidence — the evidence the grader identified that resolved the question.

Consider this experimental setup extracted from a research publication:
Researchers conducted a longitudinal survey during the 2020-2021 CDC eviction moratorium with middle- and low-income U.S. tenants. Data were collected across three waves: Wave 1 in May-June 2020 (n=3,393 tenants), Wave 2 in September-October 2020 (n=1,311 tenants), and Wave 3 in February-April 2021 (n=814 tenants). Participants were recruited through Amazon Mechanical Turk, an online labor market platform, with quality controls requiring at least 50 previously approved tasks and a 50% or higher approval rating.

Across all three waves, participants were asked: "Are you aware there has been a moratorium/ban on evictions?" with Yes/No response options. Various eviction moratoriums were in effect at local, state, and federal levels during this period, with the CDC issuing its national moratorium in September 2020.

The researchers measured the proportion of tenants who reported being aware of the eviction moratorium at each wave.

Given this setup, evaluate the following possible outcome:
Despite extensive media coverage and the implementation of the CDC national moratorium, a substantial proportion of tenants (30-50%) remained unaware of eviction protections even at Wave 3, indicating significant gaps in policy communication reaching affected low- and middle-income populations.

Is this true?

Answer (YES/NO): NO